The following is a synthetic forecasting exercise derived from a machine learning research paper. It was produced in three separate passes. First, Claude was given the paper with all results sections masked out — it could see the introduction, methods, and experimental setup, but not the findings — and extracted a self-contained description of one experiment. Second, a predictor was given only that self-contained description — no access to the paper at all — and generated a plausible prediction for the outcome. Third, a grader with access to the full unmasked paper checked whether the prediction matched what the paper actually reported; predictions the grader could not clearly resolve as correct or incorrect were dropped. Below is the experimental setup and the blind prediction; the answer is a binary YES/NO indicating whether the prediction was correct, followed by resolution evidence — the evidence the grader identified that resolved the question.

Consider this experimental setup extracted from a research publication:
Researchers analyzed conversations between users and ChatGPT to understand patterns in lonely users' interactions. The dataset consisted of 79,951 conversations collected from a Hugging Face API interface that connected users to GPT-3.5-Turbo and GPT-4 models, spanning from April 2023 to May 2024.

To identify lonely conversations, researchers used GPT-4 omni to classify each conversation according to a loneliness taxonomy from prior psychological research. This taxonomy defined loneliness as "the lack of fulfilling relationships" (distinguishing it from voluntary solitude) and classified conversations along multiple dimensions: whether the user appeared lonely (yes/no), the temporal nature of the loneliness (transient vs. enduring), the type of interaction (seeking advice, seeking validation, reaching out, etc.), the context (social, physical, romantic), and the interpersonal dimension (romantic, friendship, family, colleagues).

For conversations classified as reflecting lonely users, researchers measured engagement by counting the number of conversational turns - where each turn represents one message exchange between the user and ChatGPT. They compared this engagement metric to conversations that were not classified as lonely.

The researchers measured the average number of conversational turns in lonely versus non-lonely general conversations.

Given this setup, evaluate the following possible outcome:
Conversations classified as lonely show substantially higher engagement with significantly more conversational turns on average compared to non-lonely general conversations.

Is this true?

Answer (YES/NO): YES